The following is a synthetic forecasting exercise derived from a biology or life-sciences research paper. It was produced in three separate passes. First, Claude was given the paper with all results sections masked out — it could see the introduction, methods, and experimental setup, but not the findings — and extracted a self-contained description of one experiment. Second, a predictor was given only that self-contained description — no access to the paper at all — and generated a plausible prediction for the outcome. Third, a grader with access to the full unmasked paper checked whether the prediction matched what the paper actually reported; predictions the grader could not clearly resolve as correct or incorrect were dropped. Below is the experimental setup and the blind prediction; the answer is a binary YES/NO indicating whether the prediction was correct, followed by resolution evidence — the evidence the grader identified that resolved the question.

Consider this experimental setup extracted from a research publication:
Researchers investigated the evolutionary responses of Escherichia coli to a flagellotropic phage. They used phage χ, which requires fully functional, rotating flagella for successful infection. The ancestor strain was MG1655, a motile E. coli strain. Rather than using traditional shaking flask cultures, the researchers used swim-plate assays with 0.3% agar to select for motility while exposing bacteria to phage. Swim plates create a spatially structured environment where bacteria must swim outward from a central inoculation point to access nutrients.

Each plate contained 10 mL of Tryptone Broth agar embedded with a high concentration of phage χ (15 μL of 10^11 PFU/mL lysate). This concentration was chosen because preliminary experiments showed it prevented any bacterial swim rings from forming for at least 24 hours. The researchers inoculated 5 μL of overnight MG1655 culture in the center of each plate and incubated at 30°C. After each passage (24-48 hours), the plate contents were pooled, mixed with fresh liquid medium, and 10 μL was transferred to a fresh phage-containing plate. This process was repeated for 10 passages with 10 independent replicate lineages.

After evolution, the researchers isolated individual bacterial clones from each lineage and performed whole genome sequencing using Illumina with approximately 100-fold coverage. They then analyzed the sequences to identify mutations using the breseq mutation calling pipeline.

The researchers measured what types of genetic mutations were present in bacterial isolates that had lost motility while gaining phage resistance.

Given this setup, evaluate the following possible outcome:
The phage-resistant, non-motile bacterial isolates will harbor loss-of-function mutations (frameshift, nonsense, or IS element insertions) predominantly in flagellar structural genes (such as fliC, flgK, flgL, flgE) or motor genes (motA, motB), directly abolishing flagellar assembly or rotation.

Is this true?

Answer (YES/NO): NO